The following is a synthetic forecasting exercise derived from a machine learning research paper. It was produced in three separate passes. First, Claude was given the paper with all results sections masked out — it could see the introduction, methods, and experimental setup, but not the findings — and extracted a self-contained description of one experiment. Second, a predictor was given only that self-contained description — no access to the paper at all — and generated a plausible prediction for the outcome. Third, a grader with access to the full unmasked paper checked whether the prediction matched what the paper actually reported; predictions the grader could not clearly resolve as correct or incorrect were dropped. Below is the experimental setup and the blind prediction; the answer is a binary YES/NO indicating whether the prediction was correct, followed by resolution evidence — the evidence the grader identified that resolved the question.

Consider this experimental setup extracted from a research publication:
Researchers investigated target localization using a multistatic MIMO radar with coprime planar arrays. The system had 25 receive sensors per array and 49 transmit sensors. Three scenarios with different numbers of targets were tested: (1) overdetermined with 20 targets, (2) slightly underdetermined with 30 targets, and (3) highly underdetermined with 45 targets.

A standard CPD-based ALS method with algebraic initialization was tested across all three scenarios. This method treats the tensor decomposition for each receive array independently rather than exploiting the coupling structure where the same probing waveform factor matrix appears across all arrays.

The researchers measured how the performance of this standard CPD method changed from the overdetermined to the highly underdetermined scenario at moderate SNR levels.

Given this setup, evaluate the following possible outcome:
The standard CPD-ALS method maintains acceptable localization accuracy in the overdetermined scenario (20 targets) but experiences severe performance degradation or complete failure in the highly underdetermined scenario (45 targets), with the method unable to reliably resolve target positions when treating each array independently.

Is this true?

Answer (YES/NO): YES